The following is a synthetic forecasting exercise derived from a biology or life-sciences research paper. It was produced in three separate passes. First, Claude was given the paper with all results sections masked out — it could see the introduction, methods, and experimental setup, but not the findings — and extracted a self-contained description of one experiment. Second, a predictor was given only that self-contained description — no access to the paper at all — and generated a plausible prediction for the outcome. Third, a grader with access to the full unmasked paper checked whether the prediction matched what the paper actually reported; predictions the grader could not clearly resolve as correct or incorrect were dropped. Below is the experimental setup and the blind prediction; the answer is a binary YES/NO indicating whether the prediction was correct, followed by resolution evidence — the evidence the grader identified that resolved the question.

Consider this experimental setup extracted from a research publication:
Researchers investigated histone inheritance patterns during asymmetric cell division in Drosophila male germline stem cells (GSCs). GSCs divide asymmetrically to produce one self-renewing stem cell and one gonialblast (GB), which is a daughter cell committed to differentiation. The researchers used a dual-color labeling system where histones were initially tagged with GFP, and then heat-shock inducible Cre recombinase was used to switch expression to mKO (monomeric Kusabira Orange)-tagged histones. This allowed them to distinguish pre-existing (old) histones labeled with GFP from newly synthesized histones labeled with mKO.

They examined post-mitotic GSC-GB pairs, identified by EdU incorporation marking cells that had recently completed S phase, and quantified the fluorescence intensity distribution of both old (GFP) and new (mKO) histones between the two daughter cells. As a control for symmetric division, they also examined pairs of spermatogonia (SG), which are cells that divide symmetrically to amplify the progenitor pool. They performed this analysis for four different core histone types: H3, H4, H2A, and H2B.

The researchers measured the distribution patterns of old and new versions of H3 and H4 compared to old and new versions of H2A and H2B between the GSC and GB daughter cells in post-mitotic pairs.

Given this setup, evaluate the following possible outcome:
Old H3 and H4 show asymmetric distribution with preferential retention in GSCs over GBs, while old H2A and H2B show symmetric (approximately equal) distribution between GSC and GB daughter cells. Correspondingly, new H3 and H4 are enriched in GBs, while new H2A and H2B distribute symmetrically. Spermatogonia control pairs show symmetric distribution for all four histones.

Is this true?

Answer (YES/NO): NO